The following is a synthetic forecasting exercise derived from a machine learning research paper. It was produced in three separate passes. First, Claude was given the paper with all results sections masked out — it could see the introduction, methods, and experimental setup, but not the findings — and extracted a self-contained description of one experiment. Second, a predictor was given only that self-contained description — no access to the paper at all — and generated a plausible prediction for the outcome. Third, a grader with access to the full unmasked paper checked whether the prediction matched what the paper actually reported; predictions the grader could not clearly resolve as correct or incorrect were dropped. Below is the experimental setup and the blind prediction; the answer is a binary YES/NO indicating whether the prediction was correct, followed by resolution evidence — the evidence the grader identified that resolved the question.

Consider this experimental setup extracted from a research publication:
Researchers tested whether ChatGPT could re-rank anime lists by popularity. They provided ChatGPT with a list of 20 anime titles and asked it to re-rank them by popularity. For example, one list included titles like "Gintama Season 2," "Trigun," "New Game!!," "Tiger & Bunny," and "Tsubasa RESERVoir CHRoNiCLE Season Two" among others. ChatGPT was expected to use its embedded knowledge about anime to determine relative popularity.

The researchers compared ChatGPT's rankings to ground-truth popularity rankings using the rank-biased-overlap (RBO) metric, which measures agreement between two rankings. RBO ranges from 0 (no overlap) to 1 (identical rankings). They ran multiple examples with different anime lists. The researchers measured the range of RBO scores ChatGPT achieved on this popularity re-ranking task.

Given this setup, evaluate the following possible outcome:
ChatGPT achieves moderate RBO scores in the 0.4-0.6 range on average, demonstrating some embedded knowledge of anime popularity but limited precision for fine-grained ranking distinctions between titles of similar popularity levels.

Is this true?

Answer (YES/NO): NO